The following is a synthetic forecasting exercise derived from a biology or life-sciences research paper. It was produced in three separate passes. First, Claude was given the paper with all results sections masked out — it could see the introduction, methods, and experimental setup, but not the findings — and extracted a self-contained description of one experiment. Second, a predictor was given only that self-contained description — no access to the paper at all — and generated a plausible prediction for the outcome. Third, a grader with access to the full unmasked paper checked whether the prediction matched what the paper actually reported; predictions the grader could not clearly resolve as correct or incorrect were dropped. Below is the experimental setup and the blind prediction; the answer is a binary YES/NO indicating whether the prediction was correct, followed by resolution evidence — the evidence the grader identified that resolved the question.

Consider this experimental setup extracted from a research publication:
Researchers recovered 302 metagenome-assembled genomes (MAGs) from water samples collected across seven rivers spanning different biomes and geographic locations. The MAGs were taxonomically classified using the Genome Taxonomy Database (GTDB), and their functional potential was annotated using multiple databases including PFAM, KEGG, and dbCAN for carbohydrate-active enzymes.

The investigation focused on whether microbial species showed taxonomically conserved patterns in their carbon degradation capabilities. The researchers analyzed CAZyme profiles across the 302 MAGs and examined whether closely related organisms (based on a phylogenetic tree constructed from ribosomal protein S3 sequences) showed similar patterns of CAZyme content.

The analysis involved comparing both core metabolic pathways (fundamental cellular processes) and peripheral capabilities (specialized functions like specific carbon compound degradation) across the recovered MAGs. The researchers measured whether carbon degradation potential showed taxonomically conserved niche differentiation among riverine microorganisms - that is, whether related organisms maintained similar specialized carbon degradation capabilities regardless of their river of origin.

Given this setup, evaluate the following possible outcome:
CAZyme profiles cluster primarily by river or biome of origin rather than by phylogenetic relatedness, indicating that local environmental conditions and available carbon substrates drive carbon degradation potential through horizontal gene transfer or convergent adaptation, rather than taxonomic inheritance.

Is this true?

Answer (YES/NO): NO